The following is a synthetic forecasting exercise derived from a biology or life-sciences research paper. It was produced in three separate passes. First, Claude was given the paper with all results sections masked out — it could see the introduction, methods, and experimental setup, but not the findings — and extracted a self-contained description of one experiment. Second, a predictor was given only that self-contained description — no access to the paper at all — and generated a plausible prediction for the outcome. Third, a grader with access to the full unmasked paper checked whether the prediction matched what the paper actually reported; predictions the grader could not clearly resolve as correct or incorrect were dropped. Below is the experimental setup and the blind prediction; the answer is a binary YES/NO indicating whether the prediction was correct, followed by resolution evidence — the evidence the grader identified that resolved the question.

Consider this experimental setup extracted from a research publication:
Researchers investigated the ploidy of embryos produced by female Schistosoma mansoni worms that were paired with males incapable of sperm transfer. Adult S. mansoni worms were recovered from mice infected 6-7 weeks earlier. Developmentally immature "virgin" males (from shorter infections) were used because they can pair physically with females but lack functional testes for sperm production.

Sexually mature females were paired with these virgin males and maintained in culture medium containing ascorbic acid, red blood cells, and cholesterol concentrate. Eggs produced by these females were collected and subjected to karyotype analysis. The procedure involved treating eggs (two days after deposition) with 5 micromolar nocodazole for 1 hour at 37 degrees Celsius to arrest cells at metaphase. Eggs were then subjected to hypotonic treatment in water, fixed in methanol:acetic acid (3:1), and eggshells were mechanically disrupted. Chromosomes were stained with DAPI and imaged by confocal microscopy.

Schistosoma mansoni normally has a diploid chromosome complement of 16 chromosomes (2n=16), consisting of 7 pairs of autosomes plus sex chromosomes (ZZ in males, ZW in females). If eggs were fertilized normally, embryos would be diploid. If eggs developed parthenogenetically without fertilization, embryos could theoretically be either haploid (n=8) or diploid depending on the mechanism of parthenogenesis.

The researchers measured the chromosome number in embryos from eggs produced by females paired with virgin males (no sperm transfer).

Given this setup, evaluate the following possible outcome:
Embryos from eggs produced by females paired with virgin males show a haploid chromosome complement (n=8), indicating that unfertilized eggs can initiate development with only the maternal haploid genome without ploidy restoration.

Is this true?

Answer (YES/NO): YES